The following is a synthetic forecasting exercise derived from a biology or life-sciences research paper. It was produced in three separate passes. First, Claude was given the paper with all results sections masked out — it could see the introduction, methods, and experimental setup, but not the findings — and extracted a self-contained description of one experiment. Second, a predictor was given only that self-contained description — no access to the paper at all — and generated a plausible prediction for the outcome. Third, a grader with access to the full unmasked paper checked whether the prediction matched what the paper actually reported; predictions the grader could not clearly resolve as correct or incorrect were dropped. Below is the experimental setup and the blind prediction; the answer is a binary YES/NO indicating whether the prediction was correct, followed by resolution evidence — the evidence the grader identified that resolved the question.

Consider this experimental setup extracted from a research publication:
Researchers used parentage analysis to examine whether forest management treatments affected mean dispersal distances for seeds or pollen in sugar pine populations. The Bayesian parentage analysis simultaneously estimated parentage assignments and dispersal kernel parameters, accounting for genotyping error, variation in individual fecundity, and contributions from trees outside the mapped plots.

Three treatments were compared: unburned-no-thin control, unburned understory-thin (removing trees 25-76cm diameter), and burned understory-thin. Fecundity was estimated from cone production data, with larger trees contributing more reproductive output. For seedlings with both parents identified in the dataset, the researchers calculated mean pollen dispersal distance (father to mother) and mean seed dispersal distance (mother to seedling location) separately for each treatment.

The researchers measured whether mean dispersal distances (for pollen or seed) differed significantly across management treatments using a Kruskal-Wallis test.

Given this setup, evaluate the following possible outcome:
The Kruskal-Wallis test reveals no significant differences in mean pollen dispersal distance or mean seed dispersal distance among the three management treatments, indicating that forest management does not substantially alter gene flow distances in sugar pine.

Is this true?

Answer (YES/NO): NO